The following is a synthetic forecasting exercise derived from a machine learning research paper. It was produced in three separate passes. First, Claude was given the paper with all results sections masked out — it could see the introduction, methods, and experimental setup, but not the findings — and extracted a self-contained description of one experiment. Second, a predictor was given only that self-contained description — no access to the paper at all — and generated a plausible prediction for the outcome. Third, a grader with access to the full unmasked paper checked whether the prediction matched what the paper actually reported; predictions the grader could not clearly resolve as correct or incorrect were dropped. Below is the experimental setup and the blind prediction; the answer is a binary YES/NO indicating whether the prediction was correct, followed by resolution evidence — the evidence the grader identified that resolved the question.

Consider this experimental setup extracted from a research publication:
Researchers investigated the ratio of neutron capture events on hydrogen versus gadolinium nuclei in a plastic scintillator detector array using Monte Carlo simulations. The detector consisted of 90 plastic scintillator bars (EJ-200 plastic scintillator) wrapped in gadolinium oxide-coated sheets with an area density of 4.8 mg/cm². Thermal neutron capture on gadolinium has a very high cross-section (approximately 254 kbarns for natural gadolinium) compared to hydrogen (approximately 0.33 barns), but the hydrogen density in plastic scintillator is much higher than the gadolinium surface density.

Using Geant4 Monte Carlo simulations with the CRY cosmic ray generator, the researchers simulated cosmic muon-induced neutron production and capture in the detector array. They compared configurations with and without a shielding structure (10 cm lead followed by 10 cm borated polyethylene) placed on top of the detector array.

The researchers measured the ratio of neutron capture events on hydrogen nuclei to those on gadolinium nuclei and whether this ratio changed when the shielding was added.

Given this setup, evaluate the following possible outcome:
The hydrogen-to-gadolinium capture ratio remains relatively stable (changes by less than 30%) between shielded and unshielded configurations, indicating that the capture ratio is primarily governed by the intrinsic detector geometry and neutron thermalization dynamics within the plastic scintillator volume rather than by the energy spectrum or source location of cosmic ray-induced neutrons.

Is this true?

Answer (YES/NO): YES